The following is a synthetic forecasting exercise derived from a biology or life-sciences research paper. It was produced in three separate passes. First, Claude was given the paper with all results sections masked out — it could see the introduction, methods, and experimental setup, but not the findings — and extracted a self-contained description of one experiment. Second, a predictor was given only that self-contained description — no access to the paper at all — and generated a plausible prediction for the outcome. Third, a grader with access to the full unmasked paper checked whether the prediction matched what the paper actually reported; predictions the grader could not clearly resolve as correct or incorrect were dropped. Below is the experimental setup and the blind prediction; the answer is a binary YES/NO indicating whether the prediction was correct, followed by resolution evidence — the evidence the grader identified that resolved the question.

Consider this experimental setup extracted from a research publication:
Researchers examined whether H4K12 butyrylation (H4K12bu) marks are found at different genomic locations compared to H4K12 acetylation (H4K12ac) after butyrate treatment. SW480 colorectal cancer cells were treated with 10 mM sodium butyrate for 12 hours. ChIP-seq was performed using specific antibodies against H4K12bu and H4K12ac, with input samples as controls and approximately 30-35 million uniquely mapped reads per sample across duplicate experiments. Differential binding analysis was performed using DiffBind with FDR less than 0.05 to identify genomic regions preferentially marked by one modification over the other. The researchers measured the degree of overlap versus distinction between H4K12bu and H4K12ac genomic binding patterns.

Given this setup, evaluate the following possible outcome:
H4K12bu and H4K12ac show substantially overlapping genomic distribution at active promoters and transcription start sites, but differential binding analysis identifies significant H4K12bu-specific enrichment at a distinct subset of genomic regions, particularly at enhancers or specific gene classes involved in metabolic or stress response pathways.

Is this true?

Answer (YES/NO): YES